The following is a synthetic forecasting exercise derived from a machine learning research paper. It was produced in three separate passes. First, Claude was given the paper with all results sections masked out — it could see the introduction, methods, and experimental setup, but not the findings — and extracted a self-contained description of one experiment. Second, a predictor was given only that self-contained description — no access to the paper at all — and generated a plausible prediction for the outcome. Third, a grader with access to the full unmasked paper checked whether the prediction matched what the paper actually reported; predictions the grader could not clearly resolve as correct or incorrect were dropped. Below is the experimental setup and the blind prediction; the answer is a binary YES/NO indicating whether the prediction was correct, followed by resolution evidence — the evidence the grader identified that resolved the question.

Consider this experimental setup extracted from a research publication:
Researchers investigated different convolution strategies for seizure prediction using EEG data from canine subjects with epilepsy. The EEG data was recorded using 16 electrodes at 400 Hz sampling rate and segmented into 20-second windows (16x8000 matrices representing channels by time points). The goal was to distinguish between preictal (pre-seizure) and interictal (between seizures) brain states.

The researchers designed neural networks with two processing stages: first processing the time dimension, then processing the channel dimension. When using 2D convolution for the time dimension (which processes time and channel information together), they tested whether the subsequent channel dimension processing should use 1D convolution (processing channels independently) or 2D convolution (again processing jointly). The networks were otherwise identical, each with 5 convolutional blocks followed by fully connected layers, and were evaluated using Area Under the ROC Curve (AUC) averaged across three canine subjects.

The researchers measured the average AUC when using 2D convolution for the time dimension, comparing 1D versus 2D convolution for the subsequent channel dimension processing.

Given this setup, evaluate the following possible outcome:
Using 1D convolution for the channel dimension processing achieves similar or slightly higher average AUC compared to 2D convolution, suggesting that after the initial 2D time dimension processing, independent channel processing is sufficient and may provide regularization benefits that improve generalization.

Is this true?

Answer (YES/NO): NO